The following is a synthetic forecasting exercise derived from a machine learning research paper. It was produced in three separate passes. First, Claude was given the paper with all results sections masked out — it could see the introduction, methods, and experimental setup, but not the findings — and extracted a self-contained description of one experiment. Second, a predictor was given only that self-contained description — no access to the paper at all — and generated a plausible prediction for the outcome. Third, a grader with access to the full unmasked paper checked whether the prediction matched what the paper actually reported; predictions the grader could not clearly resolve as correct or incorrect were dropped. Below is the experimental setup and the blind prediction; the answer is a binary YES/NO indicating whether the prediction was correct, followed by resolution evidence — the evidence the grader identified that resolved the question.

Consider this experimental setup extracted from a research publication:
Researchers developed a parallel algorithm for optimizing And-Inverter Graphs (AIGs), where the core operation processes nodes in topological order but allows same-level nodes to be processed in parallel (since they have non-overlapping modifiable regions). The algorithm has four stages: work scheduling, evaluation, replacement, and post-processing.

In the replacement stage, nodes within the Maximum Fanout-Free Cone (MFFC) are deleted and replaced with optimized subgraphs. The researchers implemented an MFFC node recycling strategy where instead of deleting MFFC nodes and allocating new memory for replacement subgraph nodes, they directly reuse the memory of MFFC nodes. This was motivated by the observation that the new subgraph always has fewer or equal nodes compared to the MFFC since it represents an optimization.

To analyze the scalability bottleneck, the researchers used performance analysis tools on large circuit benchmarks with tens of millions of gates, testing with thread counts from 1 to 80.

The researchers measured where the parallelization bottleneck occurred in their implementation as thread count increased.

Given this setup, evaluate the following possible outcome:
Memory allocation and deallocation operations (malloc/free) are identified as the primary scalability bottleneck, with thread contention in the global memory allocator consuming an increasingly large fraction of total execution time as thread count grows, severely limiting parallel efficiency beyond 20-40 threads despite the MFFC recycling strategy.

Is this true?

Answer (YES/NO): NO